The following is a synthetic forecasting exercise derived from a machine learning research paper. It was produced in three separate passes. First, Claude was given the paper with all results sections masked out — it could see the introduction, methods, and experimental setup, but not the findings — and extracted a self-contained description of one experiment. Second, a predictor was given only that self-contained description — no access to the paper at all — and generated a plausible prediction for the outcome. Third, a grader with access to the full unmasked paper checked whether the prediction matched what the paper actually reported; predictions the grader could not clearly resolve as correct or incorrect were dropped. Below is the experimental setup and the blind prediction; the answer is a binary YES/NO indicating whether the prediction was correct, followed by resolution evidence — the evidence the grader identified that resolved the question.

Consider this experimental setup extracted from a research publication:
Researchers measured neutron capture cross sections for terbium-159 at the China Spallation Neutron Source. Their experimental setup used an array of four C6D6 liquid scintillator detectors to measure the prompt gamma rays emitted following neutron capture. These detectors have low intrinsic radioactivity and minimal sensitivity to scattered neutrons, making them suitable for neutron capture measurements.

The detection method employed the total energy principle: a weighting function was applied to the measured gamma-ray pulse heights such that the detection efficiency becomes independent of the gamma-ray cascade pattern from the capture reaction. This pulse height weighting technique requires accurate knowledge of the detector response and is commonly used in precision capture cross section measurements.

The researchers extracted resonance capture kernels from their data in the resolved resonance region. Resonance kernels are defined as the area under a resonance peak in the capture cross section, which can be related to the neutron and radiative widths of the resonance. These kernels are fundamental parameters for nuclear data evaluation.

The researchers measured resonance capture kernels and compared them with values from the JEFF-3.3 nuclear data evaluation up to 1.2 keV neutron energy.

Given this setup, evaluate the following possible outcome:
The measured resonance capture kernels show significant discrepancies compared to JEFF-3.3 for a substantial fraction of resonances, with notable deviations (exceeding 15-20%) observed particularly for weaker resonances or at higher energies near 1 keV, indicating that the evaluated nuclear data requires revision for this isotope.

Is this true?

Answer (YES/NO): NO